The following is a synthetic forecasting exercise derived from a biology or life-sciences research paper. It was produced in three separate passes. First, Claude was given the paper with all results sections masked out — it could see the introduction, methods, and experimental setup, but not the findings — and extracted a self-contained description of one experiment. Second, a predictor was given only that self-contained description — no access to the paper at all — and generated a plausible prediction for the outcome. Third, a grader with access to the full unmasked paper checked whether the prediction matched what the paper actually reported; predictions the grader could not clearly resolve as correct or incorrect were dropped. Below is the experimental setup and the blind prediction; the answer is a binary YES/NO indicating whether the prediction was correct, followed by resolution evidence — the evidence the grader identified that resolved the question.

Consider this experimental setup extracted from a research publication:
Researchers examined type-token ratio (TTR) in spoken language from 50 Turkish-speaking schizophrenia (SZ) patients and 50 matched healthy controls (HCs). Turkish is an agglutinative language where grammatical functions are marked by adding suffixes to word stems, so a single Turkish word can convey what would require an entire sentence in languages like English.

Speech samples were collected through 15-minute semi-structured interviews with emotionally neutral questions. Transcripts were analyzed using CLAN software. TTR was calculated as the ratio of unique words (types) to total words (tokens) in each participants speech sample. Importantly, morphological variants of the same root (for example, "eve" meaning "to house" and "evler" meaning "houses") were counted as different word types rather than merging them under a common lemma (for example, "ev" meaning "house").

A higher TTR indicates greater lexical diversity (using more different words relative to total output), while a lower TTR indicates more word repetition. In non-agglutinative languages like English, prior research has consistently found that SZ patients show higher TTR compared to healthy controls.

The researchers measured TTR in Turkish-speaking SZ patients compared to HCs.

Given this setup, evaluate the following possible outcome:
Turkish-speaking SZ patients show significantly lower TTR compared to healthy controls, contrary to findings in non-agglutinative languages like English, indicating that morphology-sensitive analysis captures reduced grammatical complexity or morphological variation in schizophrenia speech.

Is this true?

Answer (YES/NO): NO